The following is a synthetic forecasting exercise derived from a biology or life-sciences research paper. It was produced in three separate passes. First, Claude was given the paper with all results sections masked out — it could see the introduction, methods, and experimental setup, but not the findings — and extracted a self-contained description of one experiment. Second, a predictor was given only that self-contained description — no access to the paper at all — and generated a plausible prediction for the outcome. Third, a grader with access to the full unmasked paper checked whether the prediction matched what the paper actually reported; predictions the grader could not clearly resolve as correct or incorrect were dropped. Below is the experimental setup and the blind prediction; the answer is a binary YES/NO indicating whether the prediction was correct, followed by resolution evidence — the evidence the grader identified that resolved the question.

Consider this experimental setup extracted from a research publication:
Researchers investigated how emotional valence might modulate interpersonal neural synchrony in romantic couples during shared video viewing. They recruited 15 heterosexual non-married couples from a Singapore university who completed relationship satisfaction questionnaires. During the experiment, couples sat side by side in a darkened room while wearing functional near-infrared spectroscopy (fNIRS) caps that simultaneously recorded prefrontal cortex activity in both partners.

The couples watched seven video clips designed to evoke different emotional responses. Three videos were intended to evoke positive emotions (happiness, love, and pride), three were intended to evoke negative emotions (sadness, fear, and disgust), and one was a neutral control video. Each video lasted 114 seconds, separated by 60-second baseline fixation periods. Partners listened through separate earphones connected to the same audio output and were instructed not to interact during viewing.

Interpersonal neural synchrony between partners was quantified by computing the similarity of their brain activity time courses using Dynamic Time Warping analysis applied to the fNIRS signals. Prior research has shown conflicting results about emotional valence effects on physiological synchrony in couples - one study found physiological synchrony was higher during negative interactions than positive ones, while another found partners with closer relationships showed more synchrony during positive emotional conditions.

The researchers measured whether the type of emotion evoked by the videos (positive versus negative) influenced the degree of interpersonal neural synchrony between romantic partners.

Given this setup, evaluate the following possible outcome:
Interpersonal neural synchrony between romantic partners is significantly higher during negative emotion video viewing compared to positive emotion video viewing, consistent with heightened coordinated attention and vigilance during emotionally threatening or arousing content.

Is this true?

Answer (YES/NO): NO